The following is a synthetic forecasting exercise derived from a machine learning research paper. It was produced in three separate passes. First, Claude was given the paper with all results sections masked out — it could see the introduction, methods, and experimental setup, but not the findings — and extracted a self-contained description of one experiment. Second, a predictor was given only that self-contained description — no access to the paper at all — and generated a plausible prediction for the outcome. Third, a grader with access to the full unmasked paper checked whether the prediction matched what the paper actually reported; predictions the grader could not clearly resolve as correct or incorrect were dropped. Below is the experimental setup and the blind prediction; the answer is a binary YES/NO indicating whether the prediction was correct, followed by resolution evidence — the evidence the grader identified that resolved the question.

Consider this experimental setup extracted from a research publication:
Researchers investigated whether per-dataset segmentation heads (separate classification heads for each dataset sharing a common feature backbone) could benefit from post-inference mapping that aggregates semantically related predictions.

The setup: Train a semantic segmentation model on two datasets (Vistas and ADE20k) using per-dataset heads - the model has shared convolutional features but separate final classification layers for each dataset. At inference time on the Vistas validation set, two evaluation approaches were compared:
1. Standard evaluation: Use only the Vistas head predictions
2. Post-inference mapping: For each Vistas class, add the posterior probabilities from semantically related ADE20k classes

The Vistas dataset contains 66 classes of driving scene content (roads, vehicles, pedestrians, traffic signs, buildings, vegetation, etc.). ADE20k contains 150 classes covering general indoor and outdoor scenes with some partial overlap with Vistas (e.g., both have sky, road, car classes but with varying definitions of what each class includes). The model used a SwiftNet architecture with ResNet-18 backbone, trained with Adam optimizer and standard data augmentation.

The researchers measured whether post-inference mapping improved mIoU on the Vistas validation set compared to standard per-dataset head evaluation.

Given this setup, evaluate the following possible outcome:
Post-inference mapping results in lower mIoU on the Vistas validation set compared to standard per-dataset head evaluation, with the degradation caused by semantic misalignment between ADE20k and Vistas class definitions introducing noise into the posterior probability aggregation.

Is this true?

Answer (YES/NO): NO